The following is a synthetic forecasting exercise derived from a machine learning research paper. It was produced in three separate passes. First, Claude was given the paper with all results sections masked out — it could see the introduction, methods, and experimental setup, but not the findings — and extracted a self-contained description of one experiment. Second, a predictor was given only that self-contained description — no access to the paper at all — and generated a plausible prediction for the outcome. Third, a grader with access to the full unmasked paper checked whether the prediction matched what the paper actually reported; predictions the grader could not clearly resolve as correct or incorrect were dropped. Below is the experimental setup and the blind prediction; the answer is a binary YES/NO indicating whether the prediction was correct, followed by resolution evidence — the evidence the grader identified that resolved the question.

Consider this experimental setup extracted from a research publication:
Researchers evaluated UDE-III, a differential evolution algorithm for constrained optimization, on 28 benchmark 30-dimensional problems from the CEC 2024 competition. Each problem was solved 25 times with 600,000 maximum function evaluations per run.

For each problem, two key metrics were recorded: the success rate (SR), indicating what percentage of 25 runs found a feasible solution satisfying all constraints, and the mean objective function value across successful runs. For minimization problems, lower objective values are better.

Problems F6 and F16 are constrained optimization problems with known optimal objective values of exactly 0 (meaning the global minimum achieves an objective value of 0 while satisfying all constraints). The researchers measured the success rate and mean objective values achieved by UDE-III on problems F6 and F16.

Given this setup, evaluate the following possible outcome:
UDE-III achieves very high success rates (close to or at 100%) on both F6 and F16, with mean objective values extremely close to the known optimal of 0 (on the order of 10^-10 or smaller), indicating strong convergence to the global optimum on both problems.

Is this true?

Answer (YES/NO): YES